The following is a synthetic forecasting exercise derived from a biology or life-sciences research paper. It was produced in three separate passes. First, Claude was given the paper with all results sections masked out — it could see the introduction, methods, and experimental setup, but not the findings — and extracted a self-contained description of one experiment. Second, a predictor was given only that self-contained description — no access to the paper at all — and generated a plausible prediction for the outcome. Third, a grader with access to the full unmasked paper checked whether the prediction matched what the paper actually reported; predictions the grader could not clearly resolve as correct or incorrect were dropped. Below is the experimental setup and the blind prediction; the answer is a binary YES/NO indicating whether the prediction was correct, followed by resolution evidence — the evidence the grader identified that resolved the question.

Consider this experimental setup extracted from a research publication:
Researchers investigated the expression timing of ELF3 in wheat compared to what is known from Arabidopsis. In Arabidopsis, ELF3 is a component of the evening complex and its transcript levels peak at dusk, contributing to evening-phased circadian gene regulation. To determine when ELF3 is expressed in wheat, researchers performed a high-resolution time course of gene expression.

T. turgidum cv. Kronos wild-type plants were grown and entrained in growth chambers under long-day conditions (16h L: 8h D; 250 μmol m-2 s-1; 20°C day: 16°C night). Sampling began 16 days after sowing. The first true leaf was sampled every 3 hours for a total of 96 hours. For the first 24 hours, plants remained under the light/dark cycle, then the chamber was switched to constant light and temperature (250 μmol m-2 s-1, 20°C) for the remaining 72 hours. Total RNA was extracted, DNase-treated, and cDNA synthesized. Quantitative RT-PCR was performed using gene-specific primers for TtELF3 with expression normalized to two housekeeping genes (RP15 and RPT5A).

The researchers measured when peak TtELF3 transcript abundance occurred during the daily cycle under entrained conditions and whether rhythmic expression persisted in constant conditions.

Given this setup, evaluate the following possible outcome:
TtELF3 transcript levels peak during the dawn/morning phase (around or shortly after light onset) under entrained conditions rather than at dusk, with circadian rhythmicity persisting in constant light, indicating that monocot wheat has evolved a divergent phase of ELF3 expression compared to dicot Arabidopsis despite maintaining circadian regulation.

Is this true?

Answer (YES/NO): YES